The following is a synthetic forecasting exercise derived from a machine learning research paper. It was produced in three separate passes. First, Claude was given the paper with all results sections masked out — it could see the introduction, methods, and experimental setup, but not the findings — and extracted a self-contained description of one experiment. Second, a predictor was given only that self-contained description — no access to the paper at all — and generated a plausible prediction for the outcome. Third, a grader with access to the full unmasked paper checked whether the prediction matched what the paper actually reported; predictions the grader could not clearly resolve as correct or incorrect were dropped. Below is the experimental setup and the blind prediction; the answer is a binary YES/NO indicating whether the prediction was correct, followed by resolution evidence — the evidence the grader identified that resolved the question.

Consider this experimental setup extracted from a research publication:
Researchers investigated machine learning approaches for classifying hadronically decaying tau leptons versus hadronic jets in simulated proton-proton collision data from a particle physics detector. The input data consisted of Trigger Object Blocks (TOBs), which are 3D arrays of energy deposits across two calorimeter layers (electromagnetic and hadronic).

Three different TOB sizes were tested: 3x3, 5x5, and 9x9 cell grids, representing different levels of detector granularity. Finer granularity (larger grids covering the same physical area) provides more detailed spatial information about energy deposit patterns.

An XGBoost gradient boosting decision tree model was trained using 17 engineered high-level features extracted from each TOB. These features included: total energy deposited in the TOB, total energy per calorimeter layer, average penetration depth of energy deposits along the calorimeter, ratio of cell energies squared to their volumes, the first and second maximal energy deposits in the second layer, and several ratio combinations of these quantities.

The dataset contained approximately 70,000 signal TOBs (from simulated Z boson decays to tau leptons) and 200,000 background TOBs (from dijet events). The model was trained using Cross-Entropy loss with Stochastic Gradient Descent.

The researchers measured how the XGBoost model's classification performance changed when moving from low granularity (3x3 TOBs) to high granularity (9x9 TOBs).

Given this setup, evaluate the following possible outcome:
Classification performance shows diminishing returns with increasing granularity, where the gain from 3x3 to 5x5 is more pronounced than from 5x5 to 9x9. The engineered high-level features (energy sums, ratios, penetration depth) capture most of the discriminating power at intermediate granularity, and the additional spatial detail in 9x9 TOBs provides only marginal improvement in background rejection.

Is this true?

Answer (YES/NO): NO